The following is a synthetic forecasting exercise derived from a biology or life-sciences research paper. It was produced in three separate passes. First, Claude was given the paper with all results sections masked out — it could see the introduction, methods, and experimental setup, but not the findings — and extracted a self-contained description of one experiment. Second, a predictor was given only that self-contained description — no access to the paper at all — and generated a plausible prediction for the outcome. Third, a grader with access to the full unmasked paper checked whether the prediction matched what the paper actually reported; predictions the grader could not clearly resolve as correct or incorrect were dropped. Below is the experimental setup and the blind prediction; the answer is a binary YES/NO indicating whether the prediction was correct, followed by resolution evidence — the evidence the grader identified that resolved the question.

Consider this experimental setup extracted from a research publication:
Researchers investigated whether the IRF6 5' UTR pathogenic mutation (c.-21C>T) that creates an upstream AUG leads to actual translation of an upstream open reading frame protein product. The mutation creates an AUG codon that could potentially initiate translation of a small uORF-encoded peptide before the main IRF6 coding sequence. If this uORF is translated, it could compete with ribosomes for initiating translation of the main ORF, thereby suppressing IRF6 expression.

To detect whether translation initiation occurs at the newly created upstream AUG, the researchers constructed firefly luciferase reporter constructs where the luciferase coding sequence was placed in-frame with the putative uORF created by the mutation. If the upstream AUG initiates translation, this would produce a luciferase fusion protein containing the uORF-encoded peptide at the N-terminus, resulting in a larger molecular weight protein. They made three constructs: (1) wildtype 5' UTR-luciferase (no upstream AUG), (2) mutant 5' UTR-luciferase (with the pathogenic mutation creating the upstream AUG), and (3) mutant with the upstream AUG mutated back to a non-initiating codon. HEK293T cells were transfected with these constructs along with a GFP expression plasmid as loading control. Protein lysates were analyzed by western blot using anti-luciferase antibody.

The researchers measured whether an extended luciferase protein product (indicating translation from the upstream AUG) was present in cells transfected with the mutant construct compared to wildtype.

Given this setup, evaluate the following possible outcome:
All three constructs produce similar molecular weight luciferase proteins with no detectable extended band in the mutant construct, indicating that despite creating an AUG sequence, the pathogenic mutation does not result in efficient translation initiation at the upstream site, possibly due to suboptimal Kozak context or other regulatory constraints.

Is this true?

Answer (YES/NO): NO